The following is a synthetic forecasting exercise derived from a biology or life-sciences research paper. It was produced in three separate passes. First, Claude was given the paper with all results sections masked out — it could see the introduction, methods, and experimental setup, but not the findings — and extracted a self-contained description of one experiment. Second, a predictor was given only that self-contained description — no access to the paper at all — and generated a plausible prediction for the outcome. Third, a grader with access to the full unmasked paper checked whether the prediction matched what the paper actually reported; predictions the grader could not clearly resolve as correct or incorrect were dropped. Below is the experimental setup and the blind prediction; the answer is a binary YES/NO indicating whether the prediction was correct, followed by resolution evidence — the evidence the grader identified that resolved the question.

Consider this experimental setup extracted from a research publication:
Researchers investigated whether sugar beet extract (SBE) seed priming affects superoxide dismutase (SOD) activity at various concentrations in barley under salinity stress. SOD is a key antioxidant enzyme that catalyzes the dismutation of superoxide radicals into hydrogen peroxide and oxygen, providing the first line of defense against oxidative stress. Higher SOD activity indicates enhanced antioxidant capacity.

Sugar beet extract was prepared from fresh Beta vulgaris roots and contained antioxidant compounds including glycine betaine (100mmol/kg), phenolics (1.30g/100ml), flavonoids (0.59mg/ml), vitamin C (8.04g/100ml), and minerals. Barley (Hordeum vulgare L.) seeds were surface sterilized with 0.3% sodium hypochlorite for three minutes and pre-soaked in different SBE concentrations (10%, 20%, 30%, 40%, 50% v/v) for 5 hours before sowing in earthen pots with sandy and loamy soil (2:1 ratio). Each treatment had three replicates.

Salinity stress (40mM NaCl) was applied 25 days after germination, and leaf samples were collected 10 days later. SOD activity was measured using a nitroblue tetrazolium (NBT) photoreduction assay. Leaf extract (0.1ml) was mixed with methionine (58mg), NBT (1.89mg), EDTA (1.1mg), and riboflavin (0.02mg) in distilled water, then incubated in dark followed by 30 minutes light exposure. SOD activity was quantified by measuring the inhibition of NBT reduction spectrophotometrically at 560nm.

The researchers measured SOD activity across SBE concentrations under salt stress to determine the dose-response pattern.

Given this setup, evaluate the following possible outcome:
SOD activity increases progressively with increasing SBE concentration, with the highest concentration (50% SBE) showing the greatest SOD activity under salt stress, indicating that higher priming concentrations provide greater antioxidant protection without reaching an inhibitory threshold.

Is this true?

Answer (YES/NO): NO